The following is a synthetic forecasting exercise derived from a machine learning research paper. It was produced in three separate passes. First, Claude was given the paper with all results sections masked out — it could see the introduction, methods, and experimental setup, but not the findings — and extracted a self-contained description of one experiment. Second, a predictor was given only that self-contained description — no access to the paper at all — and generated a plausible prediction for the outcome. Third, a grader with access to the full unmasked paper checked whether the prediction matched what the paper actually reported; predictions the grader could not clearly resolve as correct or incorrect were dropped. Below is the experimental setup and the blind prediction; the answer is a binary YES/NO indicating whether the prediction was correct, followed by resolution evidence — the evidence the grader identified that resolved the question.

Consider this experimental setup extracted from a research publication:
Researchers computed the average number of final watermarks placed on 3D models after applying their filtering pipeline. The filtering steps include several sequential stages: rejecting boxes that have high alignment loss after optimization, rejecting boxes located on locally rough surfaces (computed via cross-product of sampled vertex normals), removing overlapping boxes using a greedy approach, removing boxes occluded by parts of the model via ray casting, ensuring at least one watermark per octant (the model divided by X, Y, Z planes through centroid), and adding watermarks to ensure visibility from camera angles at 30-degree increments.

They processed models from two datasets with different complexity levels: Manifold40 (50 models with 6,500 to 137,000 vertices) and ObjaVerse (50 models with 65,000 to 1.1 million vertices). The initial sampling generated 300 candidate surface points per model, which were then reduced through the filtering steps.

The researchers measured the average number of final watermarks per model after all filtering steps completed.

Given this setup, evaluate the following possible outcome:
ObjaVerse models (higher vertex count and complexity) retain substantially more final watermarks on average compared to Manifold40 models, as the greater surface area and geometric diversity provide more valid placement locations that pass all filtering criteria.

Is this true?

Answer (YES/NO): NO